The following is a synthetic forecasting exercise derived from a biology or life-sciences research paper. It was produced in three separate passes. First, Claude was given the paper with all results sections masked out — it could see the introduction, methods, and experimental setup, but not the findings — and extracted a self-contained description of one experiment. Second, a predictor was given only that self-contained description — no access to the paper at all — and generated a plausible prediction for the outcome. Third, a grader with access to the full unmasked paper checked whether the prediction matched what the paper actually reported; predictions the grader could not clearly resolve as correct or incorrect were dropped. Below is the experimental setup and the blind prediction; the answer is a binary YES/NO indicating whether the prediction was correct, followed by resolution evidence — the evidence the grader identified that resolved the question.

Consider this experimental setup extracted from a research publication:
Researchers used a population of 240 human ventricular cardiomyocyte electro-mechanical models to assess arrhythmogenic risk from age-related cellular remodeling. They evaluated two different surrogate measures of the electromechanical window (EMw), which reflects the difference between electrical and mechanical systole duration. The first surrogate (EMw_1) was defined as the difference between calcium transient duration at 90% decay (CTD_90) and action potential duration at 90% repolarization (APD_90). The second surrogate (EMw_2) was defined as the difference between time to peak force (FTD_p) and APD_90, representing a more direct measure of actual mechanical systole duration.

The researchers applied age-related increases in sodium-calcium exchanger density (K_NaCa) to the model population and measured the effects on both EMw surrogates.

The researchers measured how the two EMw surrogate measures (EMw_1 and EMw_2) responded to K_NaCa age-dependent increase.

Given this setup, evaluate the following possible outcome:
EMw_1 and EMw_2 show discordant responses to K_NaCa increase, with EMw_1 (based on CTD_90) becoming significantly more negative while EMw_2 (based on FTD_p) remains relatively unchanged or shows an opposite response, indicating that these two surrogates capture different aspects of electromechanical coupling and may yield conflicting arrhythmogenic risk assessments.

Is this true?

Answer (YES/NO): YES